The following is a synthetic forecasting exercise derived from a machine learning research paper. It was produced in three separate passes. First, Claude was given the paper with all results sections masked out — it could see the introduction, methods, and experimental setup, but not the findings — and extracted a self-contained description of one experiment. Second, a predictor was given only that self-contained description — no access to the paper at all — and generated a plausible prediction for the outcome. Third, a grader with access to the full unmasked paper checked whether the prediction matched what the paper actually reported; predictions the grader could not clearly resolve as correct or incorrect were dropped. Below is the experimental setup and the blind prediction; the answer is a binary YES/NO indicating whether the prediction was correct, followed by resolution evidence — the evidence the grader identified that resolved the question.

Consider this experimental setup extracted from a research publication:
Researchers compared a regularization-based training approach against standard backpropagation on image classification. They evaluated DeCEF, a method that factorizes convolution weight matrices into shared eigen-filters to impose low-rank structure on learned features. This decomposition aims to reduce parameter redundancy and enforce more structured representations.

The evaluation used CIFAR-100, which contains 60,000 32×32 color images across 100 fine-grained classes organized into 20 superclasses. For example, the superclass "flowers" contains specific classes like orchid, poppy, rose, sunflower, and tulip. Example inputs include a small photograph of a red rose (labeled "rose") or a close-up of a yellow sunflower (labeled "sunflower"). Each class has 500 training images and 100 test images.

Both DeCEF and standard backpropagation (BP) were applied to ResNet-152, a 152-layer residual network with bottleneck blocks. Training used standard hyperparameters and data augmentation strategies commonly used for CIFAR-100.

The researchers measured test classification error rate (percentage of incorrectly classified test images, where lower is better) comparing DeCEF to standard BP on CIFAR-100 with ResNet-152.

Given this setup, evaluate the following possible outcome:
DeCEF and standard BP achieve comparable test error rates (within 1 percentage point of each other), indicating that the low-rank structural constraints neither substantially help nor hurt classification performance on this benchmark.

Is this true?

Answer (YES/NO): NO